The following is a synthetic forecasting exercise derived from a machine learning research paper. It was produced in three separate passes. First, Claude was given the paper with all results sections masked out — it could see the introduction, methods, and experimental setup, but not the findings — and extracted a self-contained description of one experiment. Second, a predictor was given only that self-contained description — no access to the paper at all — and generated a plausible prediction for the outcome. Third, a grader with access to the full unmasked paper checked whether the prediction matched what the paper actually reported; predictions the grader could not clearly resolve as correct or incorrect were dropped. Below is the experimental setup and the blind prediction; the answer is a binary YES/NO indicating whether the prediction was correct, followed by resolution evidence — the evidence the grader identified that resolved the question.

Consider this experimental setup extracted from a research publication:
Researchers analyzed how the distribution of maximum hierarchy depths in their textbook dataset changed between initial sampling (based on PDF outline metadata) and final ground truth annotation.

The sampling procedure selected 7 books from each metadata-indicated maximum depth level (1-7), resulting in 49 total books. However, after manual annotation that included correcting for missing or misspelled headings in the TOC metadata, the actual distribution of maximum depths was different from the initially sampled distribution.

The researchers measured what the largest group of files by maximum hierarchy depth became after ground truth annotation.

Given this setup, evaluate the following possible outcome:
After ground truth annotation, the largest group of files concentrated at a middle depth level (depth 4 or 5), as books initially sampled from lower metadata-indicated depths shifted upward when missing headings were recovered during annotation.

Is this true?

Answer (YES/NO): YES